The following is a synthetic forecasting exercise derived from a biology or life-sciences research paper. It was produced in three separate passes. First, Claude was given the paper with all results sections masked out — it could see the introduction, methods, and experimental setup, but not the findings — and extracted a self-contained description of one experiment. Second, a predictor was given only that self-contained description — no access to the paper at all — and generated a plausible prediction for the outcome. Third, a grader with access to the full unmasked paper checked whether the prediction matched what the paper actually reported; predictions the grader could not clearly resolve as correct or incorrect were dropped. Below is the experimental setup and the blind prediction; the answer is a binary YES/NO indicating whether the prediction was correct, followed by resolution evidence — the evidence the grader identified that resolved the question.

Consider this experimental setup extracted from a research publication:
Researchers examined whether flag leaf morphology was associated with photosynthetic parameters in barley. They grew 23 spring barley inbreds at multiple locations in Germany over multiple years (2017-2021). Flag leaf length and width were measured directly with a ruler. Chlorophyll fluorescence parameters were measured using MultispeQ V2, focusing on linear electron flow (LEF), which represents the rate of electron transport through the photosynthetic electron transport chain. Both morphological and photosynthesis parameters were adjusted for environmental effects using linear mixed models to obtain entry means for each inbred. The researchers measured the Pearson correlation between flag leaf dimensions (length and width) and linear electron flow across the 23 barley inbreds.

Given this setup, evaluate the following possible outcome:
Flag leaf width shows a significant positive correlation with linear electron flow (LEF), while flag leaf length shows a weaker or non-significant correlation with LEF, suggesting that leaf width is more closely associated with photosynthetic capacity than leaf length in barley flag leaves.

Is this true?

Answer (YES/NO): NO